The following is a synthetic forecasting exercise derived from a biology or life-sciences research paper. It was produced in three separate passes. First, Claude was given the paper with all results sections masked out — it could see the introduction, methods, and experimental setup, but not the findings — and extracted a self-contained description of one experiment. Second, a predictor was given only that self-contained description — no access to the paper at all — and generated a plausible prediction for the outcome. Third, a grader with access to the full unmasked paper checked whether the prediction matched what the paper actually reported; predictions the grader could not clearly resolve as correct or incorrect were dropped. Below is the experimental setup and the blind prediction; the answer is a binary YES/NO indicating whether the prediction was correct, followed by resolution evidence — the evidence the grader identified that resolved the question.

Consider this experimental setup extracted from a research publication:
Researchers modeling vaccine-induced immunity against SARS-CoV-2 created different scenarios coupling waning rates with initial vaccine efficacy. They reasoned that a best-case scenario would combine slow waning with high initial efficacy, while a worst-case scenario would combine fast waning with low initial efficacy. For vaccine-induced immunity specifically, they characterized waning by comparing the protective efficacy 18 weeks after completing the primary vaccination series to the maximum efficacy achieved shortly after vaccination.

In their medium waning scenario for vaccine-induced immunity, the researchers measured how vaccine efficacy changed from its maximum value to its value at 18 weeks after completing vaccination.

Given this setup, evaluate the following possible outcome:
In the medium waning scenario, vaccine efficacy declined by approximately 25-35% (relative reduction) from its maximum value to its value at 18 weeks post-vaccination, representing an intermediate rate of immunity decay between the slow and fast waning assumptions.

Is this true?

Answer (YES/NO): YES